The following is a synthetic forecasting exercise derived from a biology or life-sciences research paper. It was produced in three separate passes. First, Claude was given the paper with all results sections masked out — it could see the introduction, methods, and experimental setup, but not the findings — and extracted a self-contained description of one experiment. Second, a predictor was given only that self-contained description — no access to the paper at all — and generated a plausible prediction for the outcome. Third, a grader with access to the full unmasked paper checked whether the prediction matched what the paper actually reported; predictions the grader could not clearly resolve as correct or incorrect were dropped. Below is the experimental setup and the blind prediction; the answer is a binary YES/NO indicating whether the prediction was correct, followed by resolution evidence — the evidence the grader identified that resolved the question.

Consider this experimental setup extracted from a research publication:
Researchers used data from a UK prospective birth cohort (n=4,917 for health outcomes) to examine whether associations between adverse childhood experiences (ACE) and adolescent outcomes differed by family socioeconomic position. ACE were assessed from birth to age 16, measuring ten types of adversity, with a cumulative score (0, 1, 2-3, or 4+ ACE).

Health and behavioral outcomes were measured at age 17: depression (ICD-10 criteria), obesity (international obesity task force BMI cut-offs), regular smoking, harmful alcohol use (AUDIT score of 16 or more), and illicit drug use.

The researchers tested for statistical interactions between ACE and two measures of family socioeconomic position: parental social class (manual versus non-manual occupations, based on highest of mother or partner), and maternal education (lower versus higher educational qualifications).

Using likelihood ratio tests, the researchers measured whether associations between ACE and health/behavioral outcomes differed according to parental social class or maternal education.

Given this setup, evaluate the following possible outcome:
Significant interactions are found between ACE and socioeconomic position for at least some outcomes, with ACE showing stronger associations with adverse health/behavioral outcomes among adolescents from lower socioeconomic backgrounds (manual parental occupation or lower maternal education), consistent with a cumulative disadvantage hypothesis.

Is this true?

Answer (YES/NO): NO